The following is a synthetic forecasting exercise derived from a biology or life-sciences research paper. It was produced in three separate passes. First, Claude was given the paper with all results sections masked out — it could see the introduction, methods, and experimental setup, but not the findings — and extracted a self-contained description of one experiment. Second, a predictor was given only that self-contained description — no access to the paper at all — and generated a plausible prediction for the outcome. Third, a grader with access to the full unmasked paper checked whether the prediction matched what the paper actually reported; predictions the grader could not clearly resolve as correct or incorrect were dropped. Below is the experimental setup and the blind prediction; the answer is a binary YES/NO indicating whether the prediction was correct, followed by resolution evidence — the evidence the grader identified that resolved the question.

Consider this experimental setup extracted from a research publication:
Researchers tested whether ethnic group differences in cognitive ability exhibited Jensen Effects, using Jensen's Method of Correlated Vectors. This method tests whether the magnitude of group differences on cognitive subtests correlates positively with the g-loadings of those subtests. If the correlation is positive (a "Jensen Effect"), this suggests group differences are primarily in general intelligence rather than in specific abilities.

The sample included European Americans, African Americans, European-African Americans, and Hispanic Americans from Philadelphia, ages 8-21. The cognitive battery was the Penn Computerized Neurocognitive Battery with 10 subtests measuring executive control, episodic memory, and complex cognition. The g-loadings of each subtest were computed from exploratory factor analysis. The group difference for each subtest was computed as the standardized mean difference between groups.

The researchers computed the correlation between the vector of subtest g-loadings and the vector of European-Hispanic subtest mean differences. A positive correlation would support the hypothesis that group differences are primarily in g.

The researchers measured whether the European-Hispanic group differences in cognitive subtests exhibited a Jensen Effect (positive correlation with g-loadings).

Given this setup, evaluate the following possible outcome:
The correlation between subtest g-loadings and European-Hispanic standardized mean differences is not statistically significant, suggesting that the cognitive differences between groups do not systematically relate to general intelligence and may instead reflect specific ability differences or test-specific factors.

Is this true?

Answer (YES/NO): NO